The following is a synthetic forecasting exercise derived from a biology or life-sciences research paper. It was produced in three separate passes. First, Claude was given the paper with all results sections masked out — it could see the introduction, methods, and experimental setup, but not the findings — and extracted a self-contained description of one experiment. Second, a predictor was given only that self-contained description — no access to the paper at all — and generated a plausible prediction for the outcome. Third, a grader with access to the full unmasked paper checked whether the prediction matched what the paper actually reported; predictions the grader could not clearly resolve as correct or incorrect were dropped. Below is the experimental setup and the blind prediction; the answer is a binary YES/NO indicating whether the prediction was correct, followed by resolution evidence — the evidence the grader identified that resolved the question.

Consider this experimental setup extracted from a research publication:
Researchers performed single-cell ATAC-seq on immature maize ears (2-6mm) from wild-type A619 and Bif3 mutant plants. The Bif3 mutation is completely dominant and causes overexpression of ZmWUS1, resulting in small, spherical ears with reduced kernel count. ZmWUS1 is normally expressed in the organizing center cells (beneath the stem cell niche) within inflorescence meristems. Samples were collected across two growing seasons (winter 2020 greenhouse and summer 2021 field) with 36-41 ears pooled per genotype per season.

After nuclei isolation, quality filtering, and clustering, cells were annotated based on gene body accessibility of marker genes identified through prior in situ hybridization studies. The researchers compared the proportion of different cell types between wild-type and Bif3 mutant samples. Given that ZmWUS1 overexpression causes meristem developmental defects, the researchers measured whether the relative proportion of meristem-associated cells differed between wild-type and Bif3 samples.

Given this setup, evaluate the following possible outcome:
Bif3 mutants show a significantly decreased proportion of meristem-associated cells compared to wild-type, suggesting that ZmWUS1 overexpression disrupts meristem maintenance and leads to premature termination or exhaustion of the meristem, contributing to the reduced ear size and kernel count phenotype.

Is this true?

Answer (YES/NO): YES